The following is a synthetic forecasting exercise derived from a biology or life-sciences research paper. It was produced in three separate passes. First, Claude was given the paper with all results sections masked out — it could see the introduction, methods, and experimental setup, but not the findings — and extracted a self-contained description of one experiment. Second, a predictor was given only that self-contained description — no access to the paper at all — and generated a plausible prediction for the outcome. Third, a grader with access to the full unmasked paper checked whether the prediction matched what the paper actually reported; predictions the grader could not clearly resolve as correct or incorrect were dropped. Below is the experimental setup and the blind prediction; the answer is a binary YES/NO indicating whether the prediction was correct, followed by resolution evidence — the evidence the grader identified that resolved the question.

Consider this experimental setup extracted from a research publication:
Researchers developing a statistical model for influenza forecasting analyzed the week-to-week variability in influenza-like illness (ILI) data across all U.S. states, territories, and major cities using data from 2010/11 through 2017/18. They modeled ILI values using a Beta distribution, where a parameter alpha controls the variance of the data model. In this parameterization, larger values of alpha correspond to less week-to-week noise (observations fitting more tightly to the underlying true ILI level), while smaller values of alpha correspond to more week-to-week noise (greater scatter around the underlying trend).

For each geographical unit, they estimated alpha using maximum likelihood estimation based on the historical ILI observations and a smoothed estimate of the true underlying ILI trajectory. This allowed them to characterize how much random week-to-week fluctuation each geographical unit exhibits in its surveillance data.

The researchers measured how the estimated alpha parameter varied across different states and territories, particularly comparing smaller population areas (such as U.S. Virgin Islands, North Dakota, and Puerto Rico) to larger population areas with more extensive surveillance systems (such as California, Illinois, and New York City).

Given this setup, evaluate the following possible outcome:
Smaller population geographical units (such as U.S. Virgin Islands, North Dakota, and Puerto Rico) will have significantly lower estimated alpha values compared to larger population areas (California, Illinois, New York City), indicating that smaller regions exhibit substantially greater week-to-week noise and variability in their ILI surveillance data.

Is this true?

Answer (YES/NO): YES